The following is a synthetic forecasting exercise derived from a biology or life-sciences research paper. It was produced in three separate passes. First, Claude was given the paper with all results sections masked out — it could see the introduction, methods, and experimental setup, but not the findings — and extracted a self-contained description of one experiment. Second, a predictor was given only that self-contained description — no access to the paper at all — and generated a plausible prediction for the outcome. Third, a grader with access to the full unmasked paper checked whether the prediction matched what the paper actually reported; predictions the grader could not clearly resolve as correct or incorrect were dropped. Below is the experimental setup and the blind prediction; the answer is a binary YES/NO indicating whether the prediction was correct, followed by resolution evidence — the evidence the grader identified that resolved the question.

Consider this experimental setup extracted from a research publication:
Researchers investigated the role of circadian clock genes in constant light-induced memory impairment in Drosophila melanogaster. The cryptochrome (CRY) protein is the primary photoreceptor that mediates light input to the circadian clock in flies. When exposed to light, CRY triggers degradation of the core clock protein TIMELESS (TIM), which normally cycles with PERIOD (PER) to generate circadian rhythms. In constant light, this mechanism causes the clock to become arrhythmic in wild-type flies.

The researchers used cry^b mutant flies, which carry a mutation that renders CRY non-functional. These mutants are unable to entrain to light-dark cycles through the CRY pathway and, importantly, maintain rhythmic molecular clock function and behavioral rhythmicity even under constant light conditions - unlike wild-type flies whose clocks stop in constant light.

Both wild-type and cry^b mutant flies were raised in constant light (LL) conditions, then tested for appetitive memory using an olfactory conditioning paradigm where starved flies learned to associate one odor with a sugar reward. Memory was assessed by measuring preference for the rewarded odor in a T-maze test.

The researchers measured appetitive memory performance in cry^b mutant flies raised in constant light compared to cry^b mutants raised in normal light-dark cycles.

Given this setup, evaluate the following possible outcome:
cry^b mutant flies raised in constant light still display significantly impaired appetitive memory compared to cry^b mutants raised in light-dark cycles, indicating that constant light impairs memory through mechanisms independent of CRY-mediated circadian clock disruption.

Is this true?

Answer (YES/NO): YES